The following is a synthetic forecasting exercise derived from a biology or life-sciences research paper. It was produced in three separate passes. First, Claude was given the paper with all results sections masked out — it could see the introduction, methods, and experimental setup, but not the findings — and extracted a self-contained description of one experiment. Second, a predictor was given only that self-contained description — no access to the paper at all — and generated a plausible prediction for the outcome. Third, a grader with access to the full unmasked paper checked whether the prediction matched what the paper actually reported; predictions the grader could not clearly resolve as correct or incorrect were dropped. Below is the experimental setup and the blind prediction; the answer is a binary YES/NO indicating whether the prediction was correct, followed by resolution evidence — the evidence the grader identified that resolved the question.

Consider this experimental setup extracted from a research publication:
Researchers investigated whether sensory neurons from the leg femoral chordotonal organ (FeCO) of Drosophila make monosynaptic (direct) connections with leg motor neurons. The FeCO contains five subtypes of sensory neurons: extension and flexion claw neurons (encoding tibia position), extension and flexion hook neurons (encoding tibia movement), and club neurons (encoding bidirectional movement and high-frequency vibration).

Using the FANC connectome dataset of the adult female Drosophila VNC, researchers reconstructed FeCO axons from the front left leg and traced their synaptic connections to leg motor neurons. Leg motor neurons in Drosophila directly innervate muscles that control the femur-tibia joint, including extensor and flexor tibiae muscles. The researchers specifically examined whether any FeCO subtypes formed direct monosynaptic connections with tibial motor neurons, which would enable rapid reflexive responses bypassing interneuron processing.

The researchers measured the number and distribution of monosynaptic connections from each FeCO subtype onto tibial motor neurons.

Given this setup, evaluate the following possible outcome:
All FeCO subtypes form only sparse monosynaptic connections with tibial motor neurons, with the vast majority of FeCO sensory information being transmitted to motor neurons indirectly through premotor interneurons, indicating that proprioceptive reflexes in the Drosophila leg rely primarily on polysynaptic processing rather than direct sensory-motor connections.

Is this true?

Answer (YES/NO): NO